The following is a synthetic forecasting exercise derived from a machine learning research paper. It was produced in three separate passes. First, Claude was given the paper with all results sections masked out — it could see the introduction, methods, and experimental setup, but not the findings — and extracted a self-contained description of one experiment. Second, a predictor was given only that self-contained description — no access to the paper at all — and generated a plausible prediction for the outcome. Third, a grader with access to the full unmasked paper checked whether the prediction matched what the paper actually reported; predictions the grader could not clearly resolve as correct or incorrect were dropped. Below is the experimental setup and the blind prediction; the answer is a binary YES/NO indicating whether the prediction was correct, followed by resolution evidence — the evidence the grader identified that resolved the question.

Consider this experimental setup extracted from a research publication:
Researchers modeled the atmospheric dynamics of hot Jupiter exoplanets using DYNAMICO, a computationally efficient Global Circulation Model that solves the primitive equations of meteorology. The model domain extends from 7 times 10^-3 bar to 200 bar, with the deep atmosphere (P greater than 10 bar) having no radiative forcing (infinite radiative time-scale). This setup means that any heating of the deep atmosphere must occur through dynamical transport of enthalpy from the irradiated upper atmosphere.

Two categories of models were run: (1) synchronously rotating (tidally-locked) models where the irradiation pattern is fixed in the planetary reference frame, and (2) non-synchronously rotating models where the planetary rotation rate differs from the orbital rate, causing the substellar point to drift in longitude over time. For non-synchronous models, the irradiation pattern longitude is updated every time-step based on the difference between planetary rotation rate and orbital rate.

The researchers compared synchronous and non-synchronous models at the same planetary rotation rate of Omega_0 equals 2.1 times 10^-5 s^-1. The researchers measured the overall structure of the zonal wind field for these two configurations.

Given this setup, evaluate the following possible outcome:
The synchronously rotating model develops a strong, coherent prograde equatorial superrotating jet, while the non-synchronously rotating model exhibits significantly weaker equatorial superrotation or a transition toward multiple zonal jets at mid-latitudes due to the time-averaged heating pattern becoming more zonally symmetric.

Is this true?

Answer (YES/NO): NO